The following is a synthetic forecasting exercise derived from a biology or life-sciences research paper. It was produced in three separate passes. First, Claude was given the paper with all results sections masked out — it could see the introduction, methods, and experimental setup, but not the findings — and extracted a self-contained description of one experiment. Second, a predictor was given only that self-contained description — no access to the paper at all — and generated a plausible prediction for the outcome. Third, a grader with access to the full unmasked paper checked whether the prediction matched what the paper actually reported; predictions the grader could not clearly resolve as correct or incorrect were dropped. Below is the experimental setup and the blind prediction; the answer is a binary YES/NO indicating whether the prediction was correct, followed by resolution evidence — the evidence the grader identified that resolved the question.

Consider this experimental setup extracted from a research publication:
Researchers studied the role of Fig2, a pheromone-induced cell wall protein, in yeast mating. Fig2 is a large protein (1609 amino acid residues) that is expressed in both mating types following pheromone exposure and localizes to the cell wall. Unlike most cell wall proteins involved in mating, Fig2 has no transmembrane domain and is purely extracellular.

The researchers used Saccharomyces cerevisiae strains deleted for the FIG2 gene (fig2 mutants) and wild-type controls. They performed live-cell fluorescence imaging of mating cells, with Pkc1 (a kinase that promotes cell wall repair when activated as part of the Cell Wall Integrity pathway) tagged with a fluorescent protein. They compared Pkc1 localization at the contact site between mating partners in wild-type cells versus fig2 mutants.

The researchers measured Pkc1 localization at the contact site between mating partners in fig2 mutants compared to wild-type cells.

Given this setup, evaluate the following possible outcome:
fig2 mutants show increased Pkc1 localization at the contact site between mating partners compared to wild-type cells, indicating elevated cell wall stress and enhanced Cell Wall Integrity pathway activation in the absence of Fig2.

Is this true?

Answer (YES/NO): YES